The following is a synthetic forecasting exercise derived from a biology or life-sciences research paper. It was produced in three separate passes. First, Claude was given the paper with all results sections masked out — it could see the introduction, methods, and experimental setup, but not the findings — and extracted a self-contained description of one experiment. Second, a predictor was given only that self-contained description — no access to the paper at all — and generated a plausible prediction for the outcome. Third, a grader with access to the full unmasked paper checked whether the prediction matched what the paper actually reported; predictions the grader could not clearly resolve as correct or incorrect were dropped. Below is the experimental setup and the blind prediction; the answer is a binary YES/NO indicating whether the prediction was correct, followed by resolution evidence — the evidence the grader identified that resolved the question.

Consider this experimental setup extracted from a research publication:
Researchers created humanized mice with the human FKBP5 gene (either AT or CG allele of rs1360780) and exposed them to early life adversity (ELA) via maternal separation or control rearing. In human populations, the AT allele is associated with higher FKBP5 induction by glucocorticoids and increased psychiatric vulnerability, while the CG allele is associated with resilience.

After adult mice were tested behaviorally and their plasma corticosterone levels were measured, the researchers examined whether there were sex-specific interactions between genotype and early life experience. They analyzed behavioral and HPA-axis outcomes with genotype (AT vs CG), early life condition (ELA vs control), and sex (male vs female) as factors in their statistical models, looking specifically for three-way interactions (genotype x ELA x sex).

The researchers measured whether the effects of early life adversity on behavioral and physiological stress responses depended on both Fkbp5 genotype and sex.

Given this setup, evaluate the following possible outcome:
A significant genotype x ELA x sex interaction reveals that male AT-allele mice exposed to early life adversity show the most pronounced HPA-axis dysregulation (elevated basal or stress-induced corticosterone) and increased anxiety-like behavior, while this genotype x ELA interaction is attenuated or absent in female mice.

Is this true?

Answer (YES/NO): NO